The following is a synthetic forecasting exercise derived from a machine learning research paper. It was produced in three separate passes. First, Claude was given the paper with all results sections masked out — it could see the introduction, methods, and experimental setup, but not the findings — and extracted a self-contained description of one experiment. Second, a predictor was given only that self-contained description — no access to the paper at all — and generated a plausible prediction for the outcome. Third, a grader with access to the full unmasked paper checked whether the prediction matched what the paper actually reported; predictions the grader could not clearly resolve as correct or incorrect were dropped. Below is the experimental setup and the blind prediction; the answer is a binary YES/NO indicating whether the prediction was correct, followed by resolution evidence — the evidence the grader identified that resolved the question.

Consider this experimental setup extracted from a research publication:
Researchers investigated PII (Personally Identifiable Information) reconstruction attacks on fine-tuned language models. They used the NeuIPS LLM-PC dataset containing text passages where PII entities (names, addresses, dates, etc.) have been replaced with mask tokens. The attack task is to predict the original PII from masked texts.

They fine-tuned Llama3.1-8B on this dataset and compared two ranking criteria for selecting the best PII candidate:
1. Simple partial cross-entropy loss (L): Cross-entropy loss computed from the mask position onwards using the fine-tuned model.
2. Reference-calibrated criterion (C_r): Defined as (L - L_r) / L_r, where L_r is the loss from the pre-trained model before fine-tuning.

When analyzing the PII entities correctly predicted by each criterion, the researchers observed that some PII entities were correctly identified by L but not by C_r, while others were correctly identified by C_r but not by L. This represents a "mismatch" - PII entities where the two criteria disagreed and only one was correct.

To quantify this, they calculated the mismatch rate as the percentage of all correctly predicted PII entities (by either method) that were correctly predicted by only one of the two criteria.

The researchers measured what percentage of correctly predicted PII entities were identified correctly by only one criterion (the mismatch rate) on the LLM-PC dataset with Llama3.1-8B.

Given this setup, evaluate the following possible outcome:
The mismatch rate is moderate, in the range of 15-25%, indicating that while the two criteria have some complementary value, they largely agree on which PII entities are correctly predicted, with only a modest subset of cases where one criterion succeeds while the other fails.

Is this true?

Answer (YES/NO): NO